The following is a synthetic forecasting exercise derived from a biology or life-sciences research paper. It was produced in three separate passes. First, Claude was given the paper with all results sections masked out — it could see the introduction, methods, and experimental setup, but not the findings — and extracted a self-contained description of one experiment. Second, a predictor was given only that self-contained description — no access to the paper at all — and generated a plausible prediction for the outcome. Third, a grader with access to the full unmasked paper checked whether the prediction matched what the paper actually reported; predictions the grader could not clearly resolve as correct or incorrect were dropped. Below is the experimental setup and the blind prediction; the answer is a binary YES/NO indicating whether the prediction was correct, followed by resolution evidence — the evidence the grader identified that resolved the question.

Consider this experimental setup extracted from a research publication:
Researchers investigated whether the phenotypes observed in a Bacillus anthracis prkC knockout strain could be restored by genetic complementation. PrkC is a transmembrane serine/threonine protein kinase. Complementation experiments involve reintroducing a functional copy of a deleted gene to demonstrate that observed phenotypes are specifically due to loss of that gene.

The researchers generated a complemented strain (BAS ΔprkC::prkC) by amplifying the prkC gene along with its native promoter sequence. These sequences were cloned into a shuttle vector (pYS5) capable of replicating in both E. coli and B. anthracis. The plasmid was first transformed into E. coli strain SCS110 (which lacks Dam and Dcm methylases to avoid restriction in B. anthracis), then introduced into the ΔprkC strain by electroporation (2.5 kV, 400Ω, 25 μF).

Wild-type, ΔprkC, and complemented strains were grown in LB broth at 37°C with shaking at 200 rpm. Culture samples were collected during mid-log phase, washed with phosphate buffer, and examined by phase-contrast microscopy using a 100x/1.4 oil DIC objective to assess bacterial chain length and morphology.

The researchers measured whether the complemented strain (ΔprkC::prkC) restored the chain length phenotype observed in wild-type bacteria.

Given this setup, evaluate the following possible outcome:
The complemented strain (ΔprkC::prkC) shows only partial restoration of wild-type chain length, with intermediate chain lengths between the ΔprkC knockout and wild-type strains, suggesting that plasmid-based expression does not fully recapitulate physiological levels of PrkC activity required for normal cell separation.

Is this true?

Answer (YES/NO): NO